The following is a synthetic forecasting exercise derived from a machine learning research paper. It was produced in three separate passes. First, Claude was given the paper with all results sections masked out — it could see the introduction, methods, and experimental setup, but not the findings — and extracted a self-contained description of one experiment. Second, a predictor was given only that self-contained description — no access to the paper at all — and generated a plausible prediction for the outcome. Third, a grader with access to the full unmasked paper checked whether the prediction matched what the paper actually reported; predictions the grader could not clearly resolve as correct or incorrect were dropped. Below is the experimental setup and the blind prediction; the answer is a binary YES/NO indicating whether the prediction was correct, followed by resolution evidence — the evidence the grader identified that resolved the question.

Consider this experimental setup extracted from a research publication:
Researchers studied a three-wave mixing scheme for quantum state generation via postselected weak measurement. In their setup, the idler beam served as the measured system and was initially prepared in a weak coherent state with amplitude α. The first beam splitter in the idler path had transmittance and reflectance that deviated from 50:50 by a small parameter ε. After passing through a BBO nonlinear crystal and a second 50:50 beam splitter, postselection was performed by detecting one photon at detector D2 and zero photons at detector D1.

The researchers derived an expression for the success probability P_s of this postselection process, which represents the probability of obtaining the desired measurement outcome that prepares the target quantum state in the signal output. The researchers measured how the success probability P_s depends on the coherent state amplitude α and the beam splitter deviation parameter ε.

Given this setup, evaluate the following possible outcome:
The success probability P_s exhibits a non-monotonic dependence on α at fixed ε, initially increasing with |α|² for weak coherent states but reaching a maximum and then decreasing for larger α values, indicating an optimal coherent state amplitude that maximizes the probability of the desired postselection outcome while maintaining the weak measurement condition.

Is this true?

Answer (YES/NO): NO